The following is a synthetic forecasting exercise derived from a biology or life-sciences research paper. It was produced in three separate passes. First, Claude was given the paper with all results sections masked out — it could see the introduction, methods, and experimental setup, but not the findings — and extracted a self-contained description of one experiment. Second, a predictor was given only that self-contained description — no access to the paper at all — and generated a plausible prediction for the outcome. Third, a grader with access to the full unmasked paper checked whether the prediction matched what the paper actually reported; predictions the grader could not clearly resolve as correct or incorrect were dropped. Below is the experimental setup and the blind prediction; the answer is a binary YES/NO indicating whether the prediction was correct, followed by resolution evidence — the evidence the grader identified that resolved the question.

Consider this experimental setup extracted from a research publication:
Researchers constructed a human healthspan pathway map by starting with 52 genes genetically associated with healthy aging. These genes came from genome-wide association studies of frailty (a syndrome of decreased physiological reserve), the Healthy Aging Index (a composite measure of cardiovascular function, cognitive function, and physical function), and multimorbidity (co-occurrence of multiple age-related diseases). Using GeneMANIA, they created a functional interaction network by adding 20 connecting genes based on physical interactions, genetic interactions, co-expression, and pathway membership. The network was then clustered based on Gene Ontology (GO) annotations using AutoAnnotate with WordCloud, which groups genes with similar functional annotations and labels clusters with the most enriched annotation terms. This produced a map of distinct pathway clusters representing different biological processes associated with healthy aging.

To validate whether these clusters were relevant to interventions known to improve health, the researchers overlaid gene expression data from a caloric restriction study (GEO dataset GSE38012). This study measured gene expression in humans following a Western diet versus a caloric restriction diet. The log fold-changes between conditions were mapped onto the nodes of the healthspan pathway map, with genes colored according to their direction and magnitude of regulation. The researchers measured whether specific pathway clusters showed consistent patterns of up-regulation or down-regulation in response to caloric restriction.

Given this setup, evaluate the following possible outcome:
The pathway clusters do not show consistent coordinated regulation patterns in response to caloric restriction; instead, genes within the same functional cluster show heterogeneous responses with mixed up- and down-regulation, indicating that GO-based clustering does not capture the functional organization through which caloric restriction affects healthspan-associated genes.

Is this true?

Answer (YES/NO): NO